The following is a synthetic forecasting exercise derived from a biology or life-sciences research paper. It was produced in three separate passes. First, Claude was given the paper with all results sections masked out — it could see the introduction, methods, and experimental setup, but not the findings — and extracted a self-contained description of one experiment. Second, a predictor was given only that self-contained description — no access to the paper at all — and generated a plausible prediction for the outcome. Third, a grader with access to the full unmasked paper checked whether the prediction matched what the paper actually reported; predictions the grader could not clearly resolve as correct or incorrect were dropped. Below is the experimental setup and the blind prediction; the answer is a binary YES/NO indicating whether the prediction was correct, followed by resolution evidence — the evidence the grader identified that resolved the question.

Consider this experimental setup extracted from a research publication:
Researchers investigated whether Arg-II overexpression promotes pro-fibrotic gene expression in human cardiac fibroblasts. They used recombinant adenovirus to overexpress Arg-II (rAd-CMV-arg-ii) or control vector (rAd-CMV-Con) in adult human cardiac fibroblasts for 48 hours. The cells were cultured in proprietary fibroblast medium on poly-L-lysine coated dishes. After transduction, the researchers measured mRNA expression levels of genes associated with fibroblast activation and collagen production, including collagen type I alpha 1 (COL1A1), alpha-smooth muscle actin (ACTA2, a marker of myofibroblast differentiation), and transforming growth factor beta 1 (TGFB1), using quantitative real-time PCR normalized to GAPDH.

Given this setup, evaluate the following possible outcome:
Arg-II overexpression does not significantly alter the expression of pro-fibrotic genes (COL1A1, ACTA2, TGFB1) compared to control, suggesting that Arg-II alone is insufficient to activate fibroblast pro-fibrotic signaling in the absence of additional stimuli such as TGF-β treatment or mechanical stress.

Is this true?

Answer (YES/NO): NO